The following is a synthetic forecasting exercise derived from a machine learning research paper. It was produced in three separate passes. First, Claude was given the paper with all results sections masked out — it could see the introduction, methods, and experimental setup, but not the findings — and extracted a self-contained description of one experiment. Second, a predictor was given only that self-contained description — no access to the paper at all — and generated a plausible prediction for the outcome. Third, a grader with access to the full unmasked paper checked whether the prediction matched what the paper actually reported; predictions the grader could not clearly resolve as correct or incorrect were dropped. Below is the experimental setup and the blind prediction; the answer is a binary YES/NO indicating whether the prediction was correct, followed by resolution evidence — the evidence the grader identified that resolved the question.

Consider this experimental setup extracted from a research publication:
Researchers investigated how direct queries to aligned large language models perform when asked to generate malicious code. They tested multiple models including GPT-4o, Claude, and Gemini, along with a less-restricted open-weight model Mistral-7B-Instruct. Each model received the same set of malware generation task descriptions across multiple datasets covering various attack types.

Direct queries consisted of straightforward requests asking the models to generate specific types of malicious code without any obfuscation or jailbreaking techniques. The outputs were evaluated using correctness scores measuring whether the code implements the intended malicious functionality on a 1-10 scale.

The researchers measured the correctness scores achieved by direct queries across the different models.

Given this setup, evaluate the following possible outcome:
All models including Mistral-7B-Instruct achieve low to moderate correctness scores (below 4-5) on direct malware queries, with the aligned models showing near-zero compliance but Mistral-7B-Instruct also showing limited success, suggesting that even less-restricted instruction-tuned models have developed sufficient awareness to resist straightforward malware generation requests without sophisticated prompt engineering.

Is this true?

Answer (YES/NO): YES